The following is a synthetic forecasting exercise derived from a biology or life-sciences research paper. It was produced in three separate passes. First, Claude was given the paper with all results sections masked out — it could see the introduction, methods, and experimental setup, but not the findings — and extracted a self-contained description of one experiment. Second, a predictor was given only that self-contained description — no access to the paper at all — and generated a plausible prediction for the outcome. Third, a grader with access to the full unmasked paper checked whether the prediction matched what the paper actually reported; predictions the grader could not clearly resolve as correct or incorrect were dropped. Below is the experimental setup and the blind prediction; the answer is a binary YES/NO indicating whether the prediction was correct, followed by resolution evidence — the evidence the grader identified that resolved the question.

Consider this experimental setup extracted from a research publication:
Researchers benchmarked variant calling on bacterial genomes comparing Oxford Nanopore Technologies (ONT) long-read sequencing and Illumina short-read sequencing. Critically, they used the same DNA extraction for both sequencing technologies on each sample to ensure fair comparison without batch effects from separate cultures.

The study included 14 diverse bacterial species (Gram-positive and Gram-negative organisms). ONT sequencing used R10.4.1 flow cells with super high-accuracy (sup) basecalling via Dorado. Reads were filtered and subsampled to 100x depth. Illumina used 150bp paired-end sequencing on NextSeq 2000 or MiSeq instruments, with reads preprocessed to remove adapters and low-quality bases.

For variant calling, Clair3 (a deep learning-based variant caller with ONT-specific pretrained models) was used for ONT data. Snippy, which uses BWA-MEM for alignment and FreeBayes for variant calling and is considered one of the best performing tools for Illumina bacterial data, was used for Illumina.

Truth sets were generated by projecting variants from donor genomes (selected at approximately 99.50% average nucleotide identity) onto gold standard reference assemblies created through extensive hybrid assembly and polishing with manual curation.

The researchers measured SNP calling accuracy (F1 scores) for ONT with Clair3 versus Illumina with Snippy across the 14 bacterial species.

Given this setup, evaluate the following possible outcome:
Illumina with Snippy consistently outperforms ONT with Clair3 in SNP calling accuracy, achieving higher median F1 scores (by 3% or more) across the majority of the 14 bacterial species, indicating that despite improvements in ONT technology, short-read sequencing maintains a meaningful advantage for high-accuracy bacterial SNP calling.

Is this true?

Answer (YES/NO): NO